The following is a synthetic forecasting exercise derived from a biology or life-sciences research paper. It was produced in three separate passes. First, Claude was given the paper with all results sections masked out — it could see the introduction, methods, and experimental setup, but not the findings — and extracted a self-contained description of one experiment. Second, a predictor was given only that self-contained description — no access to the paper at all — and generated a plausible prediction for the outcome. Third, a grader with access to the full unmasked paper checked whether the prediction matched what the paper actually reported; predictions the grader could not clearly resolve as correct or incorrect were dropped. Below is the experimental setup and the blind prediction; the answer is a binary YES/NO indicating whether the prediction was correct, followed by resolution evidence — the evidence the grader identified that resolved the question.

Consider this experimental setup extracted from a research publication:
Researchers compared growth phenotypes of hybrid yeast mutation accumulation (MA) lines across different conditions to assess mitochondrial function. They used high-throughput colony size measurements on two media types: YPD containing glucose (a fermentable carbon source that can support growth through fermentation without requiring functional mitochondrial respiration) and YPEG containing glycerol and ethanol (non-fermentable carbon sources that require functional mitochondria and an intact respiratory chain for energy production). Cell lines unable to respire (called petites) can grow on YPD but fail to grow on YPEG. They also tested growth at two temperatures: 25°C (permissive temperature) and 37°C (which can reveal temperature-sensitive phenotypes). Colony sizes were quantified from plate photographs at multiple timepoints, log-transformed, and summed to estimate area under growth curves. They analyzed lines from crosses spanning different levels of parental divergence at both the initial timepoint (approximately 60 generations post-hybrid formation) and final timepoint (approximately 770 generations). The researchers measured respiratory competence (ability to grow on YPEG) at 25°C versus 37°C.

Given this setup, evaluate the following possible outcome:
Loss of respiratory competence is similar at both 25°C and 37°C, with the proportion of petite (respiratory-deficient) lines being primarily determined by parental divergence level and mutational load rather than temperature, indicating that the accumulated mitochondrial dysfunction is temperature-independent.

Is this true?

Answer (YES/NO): NO